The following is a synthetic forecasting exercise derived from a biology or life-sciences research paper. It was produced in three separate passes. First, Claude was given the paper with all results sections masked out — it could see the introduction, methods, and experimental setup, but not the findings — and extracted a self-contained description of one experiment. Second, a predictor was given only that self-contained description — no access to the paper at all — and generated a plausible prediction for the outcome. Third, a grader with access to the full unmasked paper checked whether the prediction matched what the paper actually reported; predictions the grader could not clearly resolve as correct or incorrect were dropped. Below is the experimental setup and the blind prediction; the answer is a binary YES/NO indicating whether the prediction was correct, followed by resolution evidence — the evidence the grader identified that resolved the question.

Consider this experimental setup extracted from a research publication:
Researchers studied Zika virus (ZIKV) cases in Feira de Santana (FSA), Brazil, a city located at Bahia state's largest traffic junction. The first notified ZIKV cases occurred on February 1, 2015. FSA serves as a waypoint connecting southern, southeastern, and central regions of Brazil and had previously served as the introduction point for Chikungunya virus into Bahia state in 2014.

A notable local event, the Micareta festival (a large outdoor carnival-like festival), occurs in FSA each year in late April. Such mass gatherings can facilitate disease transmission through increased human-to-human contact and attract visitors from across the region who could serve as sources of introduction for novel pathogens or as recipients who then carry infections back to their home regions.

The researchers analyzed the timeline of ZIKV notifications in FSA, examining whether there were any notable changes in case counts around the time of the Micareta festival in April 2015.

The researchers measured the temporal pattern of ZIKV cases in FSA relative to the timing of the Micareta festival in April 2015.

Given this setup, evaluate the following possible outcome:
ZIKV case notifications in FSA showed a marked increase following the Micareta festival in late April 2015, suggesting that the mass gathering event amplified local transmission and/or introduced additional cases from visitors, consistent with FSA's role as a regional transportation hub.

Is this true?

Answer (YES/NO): NO